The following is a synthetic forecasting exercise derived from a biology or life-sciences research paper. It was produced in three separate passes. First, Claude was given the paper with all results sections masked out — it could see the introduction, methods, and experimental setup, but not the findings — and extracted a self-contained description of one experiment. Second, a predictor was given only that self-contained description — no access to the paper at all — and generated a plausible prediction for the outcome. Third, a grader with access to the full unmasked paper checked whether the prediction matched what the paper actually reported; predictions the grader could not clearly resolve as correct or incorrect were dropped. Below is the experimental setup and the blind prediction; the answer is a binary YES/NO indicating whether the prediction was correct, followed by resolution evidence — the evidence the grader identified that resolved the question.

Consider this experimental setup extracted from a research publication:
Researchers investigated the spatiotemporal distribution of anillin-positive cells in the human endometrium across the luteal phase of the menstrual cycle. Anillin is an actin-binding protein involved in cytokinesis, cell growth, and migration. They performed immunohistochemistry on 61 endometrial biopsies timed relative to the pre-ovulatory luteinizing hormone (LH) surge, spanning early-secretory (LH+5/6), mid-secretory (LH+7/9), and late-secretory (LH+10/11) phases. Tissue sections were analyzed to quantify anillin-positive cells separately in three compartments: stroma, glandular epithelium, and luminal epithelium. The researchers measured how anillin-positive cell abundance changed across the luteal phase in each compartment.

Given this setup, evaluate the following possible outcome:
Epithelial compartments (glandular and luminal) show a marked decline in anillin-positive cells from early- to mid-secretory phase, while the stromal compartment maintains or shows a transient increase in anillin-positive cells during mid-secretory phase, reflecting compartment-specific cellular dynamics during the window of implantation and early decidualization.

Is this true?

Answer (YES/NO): NO